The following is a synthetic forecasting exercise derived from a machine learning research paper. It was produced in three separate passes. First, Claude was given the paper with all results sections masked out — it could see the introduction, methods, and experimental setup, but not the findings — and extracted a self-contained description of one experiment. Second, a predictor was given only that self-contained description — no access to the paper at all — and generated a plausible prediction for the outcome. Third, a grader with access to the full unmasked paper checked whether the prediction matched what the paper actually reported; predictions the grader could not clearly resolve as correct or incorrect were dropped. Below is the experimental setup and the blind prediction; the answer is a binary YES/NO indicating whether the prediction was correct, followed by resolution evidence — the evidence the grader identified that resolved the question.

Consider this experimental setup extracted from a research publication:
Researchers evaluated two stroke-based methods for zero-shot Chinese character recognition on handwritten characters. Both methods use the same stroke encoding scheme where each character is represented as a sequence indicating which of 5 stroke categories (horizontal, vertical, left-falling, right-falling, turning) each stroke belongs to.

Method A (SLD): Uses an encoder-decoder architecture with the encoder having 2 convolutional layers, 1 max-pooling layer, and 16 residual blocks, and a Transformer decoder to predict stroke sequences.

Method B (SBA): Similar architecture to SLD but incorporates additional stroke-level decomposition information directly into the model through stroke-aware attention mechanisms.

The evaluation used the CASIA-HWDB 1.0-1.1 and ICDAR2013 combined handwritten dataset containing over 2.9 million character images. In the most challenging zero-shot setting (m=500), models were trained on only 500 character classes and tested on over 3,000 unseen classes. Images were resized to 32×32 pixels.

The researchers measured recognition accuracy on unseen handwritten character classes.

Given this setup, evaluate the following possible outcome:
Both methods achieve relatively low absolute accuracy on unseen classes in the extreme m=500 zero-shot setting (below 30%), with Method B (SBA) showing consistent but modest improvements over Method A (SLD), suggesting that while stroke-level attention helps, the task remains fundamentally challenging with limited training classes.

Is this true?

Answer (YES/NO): NO